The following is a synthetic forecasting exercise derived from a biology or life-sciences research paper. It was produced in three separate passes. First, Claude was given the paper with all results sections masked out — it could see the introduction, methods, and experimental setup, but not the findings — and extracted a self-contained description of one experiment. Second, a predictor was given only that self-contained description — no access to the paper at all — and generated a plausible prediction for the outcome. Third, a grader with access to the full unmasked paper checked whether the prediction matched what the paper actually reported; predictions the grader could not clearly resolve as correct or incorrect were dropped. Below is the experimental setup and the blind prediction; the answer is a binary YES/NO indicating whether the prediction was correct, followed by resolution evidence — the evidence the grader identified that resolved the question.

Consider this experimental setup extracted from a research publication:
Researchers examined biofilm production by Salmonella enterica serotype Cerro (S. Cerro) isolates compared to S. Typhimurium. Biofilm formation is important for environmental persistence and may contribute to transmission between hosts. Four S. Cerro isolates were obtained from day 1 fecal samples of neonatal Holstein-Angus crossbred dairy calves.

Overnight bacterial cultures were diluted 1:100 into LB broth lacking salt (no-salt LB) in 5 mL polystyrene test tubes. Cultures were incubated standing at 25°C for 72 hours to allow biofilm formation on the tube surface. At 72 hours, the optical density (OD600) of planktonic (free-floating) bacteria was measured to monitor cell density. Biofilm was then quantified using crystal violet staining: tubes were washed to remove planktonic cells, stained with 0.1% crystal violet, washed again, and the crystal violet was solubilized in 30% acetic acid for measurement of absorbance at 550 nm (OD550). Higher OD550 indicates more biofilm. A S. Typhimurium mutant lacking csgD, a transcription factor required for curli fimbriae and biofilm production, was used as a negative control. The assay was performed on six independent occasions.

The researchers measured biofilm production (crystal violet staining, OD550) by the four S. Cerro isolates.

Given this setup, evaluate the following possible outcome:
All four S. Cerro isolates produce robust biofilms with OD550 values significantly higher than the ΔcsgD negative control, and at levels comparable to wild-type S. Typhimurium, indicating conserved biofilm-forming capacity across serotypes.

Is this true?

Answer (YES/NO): NO